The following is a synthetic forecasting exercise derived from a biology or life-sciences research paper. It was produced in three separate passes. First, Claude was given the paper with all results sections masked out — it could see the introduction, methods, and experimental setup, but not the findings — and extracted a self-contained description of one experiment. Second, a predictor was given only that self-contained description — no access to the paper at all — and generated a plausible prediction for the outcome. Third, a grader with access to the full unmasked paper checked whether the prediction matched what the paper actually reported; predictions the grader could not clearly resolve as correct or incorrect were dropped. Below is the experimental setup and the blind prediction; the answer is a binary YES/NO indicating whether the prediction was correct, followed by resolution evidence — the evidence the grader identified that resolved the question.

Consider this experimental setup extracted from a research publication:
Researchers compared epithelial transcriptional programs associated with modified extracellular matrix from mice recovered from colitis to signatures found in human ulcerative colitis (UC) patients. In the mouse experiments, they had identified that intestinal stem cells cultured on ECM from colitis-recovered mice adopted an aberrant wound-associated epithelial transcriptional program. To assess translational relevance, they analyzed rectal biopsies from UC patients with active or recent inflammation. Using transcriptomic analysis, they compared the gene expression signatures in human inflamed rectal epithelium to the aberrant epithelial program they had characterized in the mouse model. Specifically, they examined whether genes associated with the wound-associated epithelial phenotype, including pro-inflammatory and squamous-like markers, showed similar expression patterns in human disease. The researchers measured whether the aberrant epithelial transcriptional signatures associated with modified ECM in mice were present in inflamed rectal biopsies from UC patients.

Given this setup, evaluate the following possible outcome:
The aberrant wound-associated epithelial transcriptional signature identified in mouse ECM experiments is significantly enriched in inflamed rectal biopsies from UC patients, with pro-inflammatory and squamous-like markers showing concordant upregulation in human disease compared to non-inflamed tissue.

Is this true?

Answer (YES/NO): YES